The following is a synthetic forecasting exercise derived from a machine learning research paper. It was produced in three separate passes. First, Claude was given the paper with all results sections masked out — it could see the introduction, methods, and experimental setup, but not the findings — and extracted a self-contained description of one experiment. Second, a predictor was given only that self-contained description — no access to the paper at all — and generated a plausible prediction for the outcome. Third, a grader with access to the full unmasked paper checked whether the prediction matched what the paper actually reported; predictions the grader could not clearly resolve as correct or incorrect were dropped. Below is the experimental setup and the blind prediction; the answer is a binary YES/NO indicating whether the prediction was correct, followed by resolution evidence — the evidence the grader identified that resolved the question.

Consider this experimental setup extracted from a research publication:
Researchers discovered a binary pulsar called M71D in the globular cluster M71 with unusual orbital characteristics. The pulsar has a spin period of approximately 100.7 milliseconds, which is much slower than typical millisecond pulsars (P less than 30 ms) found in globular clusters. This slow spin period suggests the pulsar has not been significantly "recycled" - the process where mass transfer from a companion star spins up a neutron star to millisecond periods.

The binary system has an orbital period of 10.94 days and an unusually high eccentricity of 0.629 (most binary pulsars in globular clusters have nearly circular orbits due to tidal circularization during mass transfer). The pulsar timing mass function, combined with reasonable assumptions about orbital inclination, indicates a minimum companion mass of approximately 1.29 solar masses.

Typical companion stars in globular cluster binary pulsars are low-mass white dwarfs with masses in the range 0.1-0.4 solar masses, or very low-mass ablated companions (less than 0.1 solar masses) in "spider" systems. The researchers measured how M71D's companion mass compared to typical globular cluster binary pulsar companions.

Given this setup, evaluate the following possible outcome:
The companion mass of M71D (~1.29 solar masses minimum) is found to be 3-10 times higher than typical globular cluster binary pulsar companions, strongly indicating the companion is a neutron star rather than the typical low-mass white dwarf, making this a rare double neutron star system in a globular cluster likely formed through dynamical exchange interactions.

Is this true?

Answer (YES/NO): NO